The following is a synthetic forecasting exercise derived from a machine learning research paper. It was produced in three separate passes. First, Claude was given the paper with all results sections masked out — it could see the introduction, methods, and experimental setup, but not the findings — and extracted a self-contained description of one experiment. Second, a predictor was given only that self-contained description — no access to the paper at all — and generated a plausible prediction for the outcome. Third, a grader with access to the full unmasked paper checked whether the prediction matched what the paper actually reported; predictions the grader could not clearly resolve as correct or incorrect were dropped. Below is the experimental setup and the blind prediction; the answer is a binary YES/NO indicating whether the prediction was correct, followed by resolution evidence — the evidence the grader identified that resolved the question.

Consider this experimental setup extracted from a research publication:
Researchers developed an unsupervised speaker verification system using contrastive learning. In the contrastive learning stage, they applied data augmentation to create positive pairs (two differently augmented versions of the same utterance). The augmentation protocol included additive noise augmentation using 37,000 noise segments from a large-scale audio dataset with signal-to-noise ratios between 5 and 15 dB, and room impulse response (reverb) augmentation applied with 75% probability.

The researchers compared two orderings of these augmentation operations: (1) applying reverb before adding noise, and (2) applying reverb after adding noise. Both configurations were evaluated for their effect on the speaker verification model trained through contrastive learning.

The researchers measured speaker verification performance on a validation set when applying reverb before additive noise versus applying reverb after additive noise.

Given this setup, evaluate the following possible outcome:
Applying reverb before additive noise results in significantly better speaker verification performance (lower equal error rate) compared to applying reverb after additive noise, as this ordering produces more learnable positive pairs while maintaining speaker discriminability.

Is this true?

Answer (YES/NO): NO